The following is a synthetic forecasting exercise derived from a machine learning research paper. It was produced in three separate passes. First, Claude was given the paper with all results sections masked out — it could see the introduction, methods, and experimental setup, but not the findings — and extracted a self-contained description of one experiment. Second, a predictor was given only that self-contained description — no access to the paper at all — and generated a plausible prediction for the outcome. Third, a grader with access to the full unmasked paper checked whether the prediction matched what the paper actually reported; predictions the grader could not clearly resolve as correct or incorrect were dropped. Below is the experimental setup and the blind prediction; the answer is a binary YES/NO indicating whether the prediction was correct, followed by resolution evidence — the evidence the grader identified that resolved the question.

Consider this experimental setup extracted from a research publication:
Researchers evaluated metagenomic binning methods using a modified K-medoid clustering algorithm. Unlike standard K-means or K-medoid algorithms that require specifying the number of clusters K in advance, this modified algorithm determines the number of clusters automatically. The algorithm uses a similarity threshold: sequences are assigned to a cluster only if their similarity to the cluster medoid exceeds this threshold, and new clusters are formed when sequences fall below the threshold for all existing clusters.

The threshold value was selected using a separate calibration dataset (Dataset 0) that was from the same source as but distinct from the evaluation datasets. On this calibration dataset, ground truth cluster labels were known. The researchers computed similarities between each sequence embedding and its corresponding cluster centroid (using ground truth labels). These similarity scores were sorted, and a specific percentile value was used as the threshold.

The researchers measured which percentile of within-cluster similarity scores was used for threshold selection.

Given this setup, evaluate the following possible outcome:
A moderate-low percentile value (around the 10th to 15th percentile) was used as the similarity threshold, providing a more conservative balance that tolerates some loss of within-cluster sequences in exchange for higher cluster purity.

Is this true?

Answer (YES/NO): NO